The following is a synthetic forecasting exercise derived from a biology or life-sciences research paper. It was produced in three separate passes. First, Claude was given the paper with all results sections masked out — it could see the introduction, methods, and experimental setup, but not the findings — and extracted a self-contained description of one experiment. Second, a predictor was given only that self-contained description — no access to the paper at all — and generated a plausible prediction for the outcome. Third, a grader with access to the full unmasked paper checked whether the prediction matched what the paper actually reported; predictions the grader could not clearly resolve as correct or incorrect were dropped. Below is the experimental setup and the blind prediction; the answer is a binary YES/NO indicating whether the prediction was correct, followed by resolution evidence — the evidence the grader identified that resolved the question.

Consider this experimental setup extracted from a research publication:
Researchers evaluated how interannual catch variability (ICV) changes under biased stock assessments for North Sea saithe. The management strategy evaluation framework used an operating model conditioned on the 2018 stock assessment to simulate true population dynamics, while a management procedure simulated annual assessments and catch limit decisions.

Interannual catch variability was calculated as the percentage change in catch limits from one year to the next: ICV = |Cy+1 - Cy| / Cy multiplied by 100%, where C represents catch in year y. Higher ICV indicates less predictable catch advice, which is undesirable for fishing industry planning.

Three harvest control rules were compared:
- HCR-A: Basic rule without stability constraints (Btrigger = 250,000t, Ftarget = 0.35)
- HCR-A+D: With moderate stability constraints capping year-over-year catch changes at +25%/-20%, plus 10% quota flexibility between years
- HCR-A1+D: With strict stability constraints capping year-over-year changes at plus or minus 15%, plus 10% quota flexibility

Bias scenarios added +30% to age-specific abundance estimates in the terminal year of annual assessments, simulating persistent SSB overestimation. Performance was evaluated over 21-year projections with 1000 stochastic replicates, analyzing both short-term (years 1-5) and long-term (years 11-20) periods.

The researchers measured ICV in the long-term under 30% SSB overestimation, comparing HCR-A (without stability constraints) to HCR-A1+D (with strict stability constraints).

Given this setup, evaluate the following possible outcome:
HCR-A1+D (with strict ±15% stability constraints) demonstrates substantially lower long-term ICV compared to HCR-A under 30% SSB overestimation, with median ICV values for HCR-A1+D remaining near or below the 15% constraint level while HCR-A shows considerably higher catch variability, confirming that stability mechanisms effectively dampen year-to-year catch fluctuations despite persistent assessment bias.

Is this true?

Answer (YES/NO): NO